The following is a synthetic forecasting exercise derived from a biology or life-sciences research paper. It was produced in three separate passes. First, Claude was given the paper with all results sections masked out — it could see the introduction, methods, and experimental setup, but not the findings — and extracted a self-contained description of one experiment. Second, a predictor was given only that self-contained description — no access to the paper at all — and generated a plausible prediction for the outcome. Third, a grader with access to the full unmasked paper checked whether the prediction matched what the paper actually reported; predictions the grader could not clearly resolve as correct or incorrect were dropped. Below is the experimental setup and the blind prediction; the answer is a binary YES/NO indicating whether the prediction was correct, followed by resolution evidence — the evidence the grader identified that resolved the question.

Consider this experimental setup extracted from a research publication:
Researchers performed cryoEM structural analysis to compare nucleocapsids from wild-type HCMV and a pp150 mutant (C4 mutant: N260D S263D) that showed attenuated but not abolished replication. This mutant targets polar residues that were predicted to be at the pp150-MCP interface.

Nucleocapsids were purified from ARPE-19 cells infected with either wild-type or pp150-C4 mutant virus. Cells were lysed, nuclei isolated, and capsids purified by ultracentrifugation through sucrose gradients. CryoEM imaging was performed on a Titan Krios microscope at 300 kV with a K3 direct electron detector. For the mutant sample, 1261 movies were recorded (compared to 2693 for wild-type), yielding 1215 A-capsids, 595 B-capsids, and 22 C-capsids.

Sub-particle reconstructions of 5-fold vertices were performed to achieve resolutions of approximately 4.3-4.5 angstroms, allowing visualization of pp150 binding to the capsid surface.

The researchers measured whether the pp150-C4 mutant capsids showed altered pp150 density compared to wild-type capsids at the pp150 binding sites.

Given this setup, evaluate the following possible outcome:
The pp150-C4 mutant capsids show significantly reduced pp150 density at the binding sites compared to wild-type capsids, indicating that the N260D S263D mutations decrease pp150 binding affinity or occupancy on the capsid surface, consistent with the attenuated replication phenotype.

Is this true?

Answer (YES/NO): NO